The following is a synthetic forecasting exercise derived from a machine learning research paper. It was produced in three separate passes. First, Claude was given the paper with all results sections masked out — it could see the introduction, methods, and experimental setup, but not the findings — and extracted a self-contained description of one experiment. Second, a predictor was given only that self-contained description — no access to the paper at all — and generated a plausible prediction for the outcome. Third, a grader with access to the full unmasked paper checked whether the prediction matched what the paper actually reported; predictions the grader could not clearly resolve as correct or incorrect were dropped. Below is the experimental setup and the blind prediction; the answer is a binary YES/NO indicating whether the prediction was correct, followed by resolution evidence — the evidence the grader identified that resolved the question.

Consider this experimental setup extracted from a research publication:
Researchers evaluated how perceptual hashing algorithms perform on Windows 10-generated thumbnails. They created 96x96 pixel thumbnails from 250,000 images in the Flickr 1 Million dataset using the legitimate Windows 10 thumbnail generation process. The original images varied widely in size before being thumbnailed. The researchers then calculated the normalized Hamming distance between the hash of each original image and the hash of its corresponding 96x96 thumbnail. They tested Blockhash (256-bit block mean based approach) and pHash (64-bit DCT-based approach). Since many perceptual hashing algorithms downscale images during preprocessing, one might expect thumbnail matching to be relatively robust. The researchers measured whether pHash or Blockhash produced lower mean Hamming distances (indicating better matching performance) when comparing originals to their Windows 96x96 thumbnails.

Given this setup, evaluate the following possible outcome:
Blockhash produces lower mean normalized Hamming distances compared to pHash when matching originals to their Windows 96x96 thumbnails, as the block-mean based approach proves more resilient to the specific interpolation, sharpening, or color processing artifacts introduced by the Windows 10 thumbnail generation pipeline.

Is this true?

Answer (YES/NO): NO